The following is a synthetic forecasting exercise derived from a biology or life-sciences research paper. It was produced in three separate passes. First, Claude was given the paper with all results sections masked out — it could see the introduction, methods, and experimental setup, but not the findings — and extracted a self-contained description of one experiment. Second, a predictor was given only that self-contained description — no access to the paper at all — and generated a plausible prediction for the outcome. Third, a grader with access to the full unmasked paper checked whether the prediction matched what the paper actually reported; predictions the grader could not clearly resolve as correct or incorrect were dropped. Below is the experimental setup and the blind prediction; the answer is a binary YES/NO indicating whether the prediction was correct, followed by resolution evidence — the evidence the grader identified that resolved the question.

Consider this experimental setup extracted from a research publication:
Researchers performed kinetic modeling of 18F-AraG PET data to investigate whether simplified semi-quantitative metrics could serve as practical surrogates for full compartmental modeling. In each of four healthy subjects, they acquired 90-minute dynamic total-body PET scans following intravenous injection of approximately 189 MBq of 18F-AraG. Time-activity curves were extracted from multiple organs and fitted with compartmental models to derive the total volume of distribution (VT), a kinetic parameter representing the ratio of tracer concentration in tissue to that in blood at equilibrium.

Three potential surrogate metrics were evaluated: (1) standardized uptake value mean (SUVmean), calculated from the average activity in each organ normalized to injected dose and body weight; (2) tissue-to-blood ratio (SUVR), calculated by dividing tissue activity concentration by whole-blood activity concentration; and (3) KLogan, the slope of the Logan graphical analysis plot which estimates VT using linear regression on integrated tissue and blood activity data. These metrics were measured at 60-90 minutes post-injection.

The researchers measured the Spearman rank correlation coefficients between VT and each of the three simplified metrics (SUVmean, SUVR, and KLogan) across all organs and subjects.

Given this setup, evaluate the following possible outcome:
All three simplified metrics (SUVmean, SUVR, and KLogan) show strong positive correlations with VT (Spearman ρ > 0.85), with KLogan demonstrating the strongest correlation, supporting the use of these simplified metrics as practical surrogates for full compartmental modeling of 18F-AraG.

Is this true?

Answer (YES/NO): NO